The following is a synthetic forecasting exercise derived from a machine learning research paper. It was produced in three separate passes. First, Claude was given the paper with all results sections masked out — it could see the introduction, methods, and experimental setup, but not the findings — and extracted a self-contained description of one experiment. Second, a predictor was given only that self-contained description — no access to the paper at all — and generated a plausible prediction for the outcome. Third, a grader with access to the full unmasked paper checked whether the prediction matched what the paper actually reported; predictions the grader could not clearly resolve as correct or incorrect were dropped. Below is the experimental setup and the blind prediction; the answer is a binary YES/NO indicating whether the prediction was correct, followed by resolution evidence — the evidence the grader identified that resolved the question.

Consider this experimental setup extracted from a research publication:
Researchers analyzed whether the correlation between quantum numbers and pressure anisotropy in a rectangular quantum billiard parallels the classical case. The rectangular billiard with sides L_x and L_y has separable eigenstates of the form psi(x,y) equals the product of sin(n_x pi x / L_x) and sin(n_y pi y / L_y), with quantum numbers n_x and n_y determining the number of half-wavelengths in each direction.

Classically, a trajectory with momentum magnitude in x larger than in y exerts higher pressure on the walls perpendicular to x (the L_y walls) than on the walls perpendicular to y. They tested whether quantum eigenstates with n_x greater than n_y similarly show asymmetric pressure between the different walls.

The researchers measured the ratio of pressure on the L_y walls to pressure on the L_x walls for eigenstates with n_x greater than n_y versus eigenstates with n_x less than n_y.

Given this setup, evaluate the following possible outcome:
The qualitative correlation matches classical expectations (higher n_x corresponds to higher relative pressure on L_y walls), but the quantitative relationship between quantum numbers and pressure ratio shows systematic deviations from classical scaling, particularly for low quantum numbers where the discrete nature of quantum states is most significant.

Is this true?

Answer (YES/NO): NO